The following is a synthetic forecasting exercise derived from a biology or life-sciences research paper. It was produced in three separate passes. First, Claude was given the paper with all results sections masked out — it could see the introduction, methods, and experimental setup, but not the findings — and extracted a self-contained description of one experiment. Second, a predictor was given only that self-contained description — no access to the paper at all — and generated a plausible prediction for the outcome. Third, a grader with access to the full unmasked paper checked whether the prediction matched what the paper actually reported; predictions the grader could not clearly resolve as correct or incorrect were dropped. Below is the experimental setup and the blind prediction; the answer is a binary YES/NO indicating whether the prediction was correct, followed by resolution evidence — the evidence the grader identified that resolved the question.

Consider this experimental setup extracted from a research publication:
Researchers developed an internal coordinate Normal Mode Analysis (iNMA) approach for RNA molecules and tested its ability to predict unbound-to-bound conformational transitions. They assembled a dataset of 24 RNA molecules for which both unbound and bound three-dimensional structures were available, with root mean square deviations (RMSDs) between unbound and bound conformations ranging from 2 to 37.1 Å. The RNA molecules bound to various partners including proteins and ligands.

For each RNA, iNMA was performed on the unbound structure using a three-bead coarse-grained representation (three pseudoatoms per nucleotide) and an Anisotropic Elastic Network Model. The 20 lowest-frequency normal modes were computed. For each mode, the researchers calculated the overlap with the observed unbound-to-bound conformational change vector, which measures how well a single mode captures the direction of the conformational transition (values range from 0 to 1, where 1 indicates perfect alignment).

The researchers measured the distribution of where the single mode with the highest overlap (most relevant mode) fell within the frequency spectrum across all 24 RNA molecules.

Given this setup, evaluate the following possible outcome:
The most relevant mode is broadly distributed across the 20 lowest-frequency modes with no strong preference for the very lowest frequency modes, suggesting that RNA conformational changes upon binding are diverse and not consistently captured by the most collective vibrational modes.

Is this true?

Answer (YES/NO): NO